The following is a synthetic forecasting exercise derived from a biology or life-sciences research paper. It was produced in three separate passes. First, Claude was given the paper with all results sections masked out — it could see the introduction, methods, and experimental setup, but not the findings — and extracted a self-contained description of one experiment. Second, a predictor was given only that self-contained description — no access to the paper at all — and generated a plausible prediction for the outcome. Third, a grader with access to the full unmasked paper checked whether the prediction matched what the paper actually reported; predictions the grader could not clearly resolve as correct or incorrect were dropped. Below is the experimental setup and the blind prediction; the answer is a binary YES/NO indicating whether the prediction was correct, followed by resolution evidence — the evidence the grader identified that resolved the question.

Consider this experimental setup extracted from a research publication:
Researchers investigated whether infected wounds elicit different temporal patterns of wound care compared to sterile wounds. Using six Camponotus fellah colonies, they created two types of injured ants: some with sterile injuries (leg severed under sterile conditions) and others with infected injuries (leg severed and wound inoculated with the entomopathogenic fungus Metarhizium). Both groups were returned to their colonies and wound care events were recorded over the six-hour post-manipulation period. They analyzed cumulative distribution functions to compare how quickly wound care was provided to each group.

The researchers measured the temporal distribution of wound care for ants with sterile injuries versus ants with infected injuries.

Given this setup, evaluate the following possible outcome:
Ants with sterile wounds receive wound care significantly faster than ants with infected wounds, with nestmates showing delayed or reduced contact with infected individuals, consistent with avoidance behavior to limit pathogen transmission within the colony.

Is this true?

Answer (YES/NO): NO